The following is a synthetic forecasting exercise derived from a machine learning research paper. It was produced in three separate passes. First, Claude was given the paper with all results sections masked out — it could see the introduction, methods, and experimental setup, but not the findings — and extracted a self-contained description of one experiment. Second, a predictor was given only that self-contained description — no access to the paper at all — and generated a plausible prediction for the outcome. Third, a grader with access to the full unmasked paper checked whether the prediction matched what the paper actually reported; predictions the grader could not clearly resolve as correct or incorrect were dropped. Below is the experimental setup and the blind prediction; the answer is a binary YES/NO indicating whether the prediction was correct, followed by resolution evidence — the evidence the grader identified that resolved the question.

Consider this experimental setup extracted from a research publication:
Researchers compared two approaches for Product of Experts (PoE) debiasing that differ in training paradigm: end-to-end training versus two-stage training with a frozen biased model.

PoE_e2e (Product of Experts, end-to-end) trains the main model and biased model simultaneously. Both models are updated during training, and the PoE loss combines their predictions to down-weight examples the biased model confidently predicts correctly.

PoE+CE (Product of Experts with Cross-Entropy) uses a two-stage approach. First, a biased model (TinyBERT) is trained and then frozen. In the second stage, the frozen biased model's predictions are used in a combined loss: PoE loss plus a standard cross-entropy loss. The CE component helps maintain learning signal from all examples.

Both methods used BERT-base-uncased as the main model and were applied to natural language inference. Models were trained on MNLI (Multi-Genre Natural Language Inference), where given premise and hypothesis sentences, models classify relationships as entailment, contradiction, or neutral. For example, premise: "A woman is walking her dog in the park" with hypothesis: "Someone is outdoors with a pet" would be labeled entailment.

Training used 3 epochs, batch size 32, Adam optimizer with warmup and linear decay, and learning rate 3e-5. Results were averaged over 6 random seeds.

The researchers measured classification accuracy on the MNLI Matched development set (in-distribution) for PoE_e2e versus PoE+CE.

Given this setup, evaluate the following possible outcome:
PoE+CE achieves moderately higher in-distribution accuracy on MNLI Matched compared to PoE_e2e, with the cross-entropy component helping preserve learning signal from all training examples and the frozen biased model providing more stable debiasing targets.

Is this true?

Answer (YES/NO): NO